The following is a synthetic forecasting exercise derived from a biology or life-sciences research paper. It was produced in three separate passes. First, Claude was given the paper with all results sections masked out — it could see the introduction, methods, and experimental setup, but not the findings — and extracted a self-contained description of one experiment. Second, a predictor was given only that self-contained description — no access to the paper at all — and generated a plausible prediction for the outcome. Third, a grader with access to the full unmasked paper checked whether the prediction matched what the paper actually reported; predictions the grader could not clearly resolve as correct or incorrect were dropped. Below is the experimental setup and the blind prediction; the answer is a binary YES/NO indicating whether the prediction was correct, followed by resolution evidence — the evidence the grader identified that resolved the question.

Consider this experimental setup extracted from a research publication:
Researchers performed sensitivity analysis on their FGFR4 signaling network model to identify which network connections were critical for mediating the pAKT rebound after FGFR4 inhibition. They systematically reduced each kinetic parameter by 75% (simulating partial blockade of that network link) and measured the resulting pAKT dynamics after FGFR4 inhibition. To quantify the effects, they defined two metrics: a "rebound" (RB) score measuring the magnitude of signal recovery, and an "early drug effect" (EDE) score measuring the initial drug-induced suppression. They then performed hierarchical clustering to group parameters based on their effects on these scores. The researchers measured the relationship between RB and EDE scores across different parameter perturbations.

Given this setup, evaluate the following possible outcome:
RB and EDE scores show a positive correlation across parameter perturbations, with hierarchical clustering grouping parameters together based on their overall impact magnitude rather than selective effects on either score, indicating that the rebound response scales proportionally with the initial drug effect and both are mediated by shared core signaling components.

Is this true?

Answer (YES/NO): NO